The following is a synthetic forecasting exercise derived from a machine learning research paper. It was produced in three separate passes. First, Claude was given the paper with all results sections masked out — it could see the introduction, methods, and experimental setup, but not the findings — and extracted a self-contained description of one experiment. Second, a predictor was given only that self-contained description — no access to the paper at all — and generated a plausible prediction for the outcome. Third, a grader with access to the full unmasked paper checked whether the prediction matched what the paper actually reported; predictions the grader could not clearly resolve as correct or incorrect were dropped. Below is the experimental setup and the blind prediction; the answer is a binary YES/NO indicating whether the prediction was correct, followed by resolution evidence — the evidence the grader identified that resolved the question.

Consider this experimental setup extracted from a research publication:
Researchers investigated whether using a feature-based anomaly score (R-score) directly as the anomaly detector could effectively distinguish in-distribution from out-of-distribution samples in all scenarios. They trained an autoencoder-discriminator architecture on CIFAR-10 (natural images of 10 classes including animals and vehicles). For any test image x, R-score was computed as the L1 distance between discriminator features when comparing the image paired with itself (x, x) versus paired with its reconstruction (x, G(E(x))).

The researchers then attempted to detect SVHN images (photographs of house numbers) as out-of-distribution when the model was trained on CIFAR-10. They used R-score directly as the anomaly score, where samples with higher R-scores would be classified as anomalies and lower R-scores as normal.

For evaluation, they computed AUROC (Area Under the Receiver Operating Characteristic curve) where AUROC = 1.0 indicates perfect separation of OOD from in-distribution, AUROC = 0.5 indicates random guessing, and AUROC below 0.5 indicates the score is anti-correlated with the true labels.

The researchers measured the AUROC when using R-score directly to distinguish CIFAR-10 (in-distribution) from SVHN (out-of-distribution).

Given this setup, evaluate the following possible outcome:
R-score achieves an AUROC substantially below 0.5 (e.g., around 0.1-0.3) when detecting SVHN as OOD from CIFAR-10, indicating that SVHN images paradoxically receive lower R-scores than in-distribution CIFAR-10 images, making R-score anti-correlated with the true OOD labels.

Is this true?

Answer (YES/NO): NO